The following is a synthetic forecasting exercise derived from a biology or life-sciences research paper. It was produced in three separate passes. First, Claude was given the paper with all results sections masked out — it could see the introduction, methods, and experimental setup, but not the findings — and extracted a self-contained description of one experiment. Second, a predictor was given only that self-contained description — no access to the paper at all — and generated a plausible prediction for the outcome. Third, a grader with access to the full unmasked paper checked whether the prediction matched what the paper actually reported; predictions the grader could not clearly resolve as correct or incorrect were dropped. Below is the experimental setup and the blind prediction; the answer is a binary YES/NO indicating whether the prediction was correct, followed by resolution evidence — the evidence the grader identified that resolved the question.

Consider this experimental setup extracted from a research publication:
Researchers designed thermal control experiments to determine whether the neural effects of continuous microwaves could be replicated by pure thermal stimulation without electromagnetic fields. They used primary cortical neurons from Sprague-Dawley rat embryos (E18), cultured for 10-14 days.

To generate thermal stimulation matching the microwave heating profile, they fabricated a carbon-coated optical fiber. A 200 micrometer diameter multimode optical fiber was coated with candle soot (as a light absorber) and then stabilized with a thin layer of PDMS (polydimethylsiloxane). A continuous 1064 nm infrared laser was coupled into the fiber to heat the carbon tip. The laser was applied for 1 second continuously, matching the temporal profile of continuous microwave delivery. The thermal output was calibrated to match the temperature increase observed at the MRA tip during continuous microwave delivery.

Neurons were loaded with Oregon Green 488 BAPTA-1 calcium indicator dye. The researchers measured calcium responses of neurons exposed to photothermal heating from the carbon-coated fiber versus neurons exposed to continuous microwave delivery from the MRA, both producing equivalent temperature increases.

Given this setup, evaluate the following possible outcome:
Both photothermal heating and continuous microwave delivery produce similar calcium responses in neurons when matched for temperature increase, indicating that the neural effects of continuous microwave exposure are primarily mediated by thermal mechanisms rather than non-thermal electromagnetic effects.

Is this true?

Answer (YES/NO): YES